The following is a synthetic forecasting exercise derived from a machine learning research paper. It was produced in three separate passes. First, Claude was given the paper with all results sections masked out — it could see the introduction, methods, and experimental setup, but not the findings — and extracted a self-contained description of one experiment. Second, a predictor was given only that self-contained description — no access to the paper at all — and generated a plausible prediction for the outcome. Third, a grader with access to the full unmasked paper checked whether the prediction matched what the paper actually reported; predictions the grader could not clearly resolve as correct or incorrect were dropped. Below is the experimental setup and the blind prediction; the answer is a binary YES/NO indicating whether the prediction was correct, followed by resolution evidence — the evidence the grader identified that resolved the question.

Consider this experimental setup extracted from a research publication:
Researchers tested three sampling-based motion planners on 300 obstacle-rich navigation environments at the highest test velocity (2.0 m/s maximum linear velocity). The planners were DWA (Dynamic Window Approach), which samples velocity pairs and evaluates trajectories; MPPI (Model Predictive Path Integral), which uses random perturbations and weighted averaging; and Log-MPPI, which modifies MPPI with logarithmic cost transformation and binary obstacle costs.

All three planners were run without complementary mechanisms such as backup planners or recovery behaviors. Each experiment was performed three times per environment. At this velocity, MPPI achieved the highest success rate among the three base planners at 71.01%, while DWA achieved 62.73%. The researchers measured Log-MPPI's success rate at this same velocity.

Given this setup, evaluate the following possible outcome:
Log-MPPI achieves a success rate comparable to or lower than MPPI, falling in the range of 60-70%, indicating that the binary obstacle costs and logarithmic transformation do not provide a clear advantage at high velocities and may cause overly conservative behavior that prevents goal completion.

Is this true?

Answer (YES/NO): NO